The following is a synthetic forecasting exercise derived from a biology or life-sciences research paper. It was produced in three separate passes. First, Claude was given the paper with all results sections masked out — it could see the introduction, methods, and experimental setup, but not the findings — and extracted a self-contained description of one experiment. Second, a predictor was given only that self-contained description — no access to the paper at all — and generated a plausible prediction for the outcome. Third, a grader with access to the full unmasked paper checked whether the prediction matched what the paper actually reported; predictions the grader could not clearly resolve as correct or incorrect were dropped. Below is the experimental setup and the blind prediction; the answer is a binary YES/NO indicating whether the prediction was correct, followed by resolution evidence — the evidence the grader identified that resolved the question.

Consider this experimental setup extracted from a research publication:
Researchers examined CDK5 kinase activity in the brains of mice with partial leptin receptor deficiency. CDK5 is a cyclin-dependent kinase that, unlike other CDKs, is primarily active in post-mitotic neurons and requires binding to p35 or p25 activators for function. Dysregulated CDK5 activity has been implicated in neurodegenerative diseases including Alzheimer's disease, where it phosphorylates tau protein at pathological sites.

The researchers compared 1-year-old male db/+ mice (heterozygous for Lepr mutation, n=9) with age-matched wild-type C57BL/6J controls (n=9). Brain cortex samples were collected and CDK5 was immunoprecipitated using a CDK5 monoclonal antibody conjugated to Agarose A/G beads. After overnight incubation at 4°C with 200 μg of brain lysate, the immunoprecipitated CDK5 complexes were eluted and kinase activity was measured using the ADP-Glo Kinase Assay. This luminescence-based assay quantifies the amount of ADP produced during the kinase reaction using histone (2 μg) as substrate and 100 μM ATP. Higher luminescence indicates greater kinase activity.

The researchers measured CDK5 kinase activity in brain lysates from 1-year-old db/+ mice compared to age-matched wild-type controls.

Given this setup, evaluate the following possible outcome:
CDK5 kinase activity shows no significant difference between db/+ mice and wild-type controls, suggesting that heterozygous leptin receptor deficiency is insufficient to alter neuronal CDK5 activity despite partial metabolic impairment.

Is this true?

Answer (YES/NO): NO